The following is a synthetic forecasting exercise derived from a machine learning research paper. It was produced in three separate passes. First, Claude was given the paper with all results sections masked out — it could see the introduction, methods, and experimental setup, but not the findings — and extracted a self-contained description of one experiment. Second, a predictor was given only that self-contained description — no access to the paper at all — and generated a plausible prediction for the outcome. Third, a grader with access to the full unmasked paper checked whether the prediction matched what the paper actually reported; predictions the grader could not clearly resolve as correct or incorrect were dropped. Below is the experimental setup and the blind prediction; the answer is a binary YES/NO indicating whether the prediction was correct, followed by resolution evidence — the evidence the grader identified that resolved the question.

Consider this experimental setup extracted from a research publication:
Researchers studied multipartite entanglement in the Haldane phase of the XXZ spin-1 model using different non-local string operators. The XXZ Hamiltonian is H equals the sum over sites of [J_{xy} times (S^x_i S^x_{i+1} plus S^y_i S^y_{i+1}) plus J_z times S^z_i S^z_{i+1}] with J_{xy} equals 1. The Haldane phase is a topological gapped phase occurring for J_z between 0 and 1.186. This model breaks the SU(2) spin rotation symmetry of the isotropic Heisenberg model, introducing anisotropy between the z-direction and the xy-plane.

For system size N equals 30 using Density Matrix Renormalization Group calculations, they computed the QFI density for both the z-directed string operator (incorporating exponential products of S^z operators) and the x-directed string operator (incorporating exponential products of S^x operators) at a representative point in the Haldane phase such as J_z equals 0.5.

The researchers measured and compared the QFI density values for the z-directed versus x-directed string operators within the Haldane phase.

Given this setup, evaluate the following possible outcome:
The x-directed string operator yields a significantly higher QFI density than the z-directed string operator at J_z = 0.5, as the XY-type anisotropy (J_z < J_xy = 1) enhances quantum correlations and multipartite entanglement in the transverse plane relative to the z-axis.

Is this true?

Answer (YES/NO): YES